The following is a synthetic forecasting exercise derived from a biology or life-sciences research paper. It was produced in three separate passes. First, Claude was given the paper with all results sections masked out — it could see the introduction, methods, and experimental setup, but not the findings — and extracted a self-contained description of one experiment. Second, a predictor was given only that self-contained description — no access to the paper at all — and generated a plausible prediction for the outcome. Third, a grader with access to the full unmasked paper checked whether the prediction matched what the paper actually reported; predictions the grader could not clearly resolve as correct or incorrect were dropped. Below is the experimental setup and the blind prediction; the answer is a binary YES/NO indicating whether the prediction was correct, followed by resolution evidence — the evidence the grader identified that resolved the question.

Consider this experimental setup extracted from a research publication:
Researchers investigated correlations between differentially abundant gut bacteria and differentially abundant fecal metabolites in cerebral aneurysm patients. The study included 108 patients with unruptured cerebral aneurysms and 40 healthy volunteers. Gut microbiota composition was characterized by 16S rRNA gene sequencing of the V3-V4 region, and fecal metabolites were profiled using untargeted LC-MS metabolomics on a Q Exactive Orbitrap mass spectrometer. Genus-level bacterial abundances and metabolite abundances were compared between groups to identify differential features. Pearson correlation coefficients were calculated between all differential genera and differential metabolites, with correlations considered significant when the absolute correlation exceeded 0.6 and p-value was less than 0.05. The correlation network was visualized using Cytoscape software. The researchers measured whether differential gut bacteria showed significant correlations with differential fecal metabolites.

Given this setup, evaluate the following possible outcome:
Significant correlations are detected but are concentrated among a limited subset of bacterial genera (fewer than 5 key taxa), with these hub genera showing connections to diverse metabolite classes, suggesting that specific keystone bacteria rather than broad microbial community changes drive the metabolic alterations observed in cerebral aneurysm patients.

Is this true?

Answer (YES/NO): YES